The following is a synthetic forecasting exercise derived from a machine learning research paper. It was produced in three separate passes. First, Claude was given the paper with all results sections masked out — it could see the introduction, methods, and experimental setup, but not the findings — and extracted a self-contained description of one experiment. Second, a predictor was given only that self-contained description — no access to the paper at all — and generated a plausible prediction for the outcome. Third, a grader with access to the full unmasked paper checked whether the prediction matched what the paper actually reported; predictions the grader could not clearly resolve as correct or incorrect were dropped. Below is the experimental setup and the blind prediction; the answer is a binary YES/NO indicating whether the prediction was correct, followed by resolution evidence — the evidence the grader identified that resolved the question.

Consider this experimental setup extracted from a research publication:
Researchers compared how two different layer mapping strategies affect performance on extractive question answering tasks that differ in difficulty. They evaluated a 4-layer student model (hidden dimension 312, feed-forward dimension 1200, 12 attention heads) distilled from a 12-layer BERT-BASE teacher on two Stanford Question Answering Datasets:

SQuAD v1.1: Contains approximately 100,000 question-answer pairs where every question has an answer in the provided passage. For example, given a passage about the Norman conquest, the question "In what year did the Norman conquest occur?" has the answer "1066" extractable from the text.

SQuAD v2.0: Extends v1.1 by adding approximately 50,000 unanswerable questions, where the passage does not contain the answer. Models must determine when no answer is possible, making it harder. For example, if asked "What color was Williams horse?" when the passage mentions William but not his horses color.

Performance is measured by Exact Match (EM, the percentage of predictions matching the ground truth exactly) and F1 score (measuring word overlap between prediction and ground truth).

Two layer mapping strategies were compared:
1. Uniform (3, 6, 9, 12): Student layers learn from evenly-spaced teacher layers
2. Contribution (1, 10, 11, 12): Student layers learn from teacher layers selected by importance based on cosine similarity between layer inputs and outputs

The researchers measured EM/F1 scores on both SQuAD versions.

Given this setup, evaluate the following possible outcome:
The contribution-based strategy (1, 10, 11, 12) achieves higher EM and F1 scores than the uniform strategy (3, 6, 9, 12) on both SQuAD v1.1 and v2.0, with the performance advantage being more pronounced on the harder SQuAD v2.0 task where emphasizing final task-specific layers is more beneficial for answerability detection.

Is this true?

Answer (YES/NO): NO